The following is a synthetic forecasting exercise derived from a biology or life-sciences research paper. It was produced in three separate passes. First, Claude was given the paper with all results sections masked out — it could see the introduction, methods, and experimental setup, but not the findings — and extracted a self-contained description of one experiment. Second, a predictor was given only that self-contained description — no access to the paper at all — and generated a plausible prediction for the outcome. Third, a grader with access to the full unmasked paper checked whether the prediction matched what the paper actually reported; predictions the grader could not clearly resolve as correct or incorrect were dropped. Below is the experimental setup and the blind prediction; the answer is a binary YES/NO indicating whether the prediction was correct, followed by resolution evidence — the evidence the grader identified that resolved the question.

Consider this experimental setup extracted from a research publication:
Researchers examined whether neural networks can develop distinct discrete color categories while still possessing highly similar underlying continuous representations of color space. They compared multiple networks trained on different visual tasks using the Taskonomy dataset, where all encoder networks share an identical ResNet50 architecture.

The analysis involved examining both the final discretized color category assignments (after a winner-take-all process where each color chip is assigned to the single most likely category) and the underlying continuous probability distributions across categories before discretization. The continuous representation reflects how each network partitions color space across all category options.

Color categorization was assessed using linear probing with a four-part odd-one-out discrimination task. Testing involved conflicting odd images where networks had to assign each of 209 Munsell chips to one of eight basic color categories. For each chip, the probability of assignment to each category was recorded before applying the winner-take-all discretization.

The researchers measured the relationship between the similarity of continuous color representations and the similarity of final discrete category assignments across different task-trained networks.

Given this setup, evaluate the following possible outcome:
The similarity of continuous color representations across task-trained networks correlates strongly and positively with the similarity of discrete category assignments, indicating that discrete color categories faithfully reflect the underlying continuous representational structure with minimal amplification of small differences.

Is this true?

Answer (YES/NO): NO